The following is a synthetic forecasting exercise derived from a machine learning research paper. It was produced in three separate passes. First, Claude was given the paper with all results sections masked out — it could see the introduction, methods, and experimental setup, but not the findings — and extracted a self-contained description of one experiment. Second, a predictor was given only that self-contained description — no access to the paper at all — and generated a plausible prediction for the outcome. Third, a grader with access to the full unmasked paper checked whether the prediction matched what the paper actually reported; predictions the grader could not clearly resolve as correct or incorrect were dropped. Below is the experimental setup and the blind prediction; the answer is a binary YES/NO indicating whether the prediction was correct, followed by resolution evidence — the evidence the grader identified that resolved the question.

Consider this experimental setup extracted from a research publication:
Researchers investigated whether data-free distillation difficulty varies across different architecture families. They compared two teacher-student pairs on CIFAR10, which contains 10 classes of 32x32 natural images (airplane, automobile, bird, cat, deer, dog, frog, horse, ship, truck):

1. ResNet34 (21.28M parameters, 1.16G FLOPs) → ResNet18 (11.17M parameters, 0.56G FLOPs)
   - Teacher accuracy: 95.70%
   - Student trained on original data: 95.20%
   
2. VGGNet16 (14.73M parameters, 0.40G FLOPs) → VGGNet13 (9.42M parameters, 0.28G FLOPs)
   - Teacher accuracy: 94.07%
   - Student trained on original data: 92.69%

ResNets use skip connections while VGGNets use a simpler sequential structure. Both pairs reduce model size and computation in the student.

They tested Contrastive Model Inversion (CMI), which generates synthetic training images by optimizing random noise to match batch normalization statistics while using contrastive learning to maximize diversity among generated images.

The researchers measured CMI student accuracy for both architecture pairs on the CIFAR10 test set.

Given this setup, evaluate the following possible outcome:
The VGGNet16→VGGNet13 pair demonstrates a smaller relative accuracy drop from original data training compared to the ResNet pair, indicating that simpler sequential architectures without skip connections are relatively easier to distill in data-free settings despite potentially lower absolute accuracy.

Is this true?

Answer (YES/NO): NO